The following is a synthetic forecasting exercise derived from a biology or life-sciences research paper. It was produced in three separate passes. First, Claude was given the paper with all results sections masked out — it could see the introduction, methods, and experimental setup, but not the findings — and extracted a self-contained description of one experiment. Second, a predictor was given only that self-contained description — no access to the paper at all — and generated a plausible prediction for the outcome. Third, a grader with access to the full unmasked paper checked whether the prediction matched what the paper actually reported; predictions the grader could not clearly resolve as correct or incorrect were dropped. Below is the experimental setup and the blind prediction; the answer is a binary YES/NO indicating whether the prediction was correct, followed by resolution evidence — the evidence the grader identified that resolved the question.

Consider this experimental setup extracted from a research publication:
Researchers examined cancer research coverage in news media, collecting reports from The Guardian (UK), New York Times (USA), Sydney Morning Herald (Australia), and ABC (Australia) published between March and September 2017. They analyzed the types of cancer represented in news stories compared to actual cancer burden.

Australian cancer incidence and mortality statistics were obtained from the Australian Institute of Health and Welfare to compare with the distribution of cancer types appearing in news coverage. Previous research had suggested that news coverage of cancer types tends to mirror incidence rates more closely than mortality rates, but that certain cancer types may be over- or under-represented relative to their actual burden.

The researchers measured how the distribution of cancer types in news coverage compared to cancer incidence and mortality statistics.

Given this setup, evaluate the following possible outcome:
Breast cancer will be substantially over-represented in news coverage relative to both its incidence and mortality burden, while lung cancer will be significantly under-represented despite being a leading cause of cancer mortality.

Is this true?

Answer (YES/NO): NO